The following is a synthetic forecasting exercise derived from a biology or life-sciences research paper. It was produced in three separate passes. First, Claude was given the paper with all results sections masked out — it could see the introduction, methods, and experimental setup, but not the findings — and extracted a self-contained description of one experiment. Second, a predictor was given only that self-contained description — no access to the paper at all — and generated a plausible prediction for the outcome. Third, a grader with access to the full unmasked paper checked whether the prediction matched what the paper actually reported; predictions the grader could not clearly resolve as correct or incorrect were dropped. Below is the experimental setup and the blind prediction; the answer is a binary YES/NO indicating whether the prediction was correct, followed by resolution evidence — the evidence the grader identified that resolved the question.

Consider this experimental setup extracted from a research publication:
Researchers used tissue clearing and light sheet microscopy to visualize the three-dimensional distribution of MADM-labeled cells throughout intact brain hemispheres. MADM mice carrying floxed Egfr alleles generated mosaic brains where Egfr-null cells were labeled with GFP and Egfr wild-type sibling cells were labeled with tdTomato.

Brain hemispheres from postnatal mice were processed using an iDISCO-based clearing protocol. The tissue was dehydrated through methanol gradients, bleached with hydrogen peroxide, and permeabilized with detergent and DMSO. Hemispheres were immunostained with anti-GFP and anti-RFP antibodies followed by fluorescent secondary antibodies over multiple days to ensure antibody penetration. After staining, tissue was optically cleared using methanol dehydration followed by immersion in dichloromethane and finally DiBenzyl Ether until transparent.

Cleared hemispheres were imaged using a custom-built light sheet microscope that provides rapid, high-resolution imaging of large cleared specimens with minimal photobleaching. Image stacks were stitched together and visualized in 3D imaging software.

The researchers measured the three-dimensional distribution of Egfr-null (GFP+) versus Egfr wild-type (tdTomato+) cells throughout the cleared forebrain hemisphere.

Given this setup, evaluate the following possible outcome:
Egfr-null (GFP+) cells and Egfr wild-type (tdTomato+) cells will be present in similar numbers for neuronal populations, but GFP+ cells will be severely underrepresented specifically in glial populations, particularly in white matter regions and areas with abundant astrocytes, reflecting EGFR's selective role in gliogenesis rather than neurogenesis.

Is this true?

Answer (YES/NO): YES